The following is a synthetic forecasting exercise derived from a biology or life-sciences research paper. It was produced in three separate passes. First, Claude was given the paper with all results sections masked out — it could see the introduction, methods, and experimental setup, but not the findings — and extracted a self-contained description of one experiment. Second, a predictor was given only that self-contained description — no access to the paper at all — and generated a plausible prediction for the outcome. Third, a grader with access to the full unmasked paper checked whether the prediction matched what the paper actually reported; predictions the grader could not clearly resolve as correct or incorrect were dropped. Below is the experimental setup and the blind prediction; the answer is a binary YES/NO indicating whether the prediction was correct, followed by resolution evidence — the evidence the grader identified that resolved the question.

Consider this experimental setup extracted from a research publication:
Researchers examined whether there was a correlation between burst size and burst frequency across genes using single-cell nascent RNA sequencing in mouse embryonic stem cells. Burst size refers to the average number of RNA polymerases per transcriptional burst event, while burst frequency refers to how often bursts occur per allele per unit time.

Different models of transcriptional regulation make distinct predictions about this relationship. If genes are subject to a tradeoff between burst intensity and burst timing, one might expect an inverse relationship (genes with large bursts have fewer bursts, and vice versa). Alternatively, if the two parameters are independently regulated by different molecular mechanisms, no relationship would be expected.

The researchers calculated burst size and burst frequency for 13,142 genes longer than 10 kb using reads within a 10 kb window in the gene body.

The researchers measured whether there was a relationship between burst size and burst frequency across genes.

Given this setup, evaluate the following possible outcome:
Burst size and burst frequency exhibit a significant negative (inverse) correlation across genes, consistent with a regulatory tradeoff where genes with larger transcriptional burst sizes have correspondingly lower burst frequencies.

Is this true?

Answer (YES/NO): NO